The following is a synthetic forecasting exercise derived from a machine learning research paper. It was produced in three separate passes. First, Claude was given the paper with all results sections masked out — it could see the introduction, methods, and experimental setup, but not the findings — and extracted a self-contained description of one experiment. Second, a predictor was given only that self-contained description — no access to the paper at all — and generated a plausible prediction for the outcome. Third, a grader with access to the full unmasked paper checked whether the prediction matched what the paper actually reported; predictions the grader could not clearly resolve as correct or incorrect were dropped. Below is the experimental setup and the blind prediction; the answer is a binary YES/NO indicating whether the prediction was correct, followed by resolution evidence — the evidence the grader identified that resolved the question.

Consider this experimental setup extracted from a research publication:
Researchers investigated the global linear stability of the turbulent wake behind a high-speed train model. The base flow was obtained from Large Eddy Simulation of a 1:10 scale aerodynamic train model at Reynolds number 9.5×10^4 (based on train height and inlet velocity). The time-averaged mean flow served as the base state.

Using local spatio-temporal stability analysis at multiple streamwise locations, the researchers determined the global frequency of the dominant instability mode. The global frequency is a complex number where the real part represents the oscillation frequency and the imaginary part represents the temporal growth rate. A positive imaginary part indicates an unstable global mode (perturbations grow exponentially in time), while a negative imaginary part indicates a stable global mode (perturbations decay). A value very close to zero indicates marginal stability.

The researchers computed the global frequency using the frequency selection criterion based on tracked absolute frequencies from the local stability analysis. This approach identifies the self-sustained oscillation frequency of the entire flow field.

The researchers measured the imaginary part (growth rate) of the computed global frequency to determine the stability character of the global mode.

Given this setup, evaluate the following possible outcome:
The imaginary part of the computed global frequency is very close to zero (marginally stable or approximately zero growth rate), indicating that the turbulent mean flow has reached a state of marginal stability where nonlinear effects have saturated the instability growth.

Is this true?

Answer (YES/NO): NO